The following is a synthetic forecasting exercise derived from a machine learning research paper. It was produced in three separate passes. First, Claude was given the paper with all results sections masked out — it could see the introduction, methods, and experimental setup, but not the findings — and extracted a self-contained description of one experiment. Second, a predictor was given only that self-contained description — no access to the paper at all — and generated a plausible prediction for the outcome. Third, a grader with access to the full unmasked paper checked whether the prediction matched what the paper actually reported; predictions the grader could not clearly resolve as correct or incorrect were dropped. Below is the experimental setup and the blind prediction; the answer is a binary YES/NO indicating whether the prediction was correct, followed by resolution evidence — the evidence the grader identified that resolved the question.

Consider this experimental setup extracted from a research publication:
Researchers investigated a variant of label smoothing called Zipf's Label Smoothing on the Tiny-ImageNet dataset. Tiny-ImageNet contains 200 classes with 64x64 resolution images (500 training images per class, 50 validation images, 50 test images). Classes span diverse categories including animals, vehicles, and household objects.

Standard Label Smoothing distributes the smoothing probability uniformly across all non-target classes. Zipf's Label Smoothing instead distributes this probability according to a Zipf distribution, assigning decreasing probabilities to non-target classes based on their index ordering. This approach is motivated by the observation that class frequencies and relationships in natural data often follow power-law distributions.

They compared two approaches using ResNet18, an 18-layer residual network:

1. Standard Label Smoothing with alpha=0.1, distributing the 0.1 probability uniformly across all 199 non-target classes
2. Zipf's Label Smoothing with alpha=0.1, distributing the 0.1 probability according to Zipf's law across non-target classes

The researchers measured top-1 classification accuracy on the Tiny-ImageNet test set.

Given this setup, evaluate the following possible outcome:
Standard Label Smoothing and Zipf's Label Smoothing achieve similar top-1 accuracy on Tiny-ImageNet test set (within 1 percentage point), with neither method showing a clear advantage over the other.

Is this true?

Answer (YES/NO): NO